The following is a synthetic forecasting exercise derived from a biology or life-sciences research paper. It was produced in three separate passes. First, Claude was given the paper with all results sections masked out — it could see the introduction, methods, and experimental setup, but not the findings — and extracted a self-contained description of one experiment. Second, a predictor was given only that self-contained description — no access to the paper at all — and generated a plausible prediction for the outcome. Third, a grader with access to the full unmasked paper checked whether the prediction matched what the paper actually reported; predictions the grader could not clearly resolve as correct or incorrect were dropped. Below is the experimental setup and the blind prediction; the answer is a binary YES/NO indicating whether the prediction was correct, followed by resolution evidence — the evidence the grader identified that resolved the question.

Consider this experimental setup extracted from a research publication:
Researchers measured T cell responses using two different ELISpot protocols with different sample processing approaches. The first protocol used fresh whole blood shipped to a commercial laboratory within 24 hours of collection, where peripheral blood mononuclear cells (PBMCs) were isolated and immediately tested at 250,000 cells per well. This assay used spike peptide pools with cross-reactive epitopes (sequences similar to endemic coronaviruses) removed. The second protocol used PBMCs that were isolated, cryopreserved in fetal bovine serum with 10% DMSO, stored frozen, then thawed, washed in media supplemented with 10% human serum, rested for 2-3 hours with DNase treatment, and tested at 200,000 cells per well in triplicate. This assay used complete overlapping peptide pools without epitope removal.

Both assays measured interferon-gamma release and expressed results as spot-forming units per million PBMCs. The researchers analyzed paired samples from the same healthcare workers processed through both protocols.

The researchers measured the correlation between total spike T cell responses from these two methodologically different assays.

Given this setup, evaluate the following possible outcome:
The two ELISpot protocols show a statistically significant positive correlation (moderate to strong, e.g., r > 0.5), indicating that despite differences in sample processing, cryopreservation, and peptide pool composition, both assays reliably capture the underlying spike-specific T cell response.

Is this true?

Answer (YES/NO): NO